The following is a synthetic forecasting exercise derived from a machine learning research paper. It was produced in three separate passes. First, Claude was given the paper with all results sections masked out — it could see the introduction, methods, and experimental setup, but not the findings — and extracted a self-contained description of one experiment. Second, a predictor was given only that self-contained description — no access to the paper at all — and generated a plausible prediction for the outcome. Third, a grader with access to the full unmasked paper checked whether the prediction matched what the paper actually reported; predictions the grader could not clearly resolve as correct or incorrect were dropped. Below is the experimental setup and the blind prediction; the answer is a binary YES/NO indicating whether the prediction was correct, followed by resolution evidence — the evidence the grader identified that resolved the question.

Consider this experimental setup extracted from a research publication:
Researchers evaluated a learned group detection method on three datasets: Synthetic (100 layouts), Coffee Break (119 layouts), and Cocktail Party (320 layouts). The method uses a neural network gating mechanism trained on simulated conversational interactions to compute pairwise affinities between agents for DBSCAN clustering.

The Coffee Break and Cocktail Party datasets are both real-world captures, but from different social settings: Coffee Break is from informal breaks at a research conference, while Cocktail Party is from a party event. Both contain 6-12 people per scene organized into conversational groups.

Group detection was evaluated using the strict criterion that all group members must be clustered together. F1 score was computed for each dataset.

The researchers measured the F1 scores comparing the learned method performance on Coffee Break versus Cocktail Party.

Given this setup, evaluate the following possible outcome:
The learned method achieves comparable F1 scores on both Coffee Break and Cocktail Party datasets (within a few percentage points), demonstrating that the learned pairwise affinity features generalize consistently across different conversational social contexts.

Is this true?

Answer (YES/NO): NO